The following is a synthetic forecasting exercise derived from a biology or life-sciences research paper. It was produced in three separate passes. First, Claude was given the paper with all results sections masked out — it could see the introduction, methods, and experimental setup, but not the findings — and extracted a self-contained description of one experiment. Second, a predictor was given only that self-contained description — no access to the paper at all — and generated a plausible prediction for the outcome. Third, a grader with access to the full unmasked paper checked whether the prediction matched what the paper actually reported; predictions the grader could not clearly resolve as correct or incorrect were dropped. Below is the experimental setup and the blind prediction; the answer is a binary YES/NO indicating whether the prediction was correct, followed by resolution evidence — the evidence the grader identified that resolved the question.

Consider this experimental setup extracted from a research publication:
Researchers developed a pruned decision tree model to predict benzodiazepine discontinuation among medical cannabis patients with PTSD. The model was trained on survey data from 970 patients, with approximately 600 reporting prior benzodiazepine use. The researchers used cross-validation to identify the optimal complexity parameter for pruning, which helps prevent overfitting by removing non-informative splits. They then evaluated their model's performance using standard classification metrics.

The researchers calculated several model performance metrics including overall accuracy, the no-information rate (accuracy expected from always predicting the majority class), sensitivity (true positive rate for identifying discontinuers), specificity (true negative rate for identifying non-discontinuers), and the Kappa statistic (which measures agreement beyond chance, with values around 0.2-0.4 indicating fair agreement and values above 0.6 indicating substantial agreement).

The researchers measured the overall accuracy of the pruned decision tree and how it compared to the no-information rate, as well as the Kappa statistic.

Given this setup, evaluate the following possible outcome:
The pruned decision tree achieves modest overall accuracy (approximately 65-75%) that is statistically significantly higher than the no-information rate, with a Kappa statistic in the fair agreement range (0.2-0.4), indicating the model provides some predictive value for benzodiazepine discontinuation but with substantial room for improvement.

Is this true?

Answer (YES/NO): YES